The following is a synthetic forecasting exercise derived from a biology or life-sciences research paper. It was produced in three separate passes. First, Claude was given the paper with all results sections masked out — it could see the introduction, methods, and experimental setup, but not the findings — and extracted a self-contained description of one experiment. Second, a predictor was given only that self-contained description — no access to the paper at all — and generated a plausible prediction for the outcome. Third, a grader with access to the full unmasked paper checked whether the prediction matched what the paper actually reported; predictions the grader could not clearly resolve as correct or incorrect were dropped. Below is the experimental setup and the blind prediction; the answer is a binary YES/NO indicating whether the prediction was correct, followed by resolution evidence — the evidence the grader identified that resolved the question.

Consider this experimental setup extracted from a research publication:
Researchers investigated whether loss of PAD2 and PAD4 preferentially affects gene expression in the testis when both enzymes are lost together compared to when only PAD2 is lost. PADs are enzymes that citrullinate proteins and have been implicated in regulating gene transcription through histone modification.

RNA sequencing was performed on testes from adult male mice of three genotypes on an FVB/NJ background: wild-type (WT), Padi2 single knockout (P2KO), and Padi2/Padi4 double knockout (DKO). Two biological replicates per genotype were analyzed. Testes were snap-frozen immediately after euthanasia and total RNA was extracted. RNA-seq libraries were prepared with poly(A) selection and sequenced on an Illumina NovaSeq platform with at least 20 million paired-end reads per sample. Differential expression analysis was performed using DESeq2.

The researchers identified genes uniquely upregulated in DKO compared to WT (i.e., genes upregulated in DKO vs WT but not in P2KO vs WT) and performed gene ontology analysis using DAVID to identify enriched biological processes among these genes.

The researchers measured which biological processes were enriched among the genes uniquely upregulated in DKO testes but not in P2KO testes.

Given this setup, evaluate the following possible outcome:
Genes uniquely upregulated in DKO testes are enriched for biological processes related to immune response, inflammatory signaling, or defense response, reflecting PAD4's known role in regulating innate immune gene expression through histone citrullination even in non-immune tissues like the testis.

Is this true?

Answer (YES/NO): NO